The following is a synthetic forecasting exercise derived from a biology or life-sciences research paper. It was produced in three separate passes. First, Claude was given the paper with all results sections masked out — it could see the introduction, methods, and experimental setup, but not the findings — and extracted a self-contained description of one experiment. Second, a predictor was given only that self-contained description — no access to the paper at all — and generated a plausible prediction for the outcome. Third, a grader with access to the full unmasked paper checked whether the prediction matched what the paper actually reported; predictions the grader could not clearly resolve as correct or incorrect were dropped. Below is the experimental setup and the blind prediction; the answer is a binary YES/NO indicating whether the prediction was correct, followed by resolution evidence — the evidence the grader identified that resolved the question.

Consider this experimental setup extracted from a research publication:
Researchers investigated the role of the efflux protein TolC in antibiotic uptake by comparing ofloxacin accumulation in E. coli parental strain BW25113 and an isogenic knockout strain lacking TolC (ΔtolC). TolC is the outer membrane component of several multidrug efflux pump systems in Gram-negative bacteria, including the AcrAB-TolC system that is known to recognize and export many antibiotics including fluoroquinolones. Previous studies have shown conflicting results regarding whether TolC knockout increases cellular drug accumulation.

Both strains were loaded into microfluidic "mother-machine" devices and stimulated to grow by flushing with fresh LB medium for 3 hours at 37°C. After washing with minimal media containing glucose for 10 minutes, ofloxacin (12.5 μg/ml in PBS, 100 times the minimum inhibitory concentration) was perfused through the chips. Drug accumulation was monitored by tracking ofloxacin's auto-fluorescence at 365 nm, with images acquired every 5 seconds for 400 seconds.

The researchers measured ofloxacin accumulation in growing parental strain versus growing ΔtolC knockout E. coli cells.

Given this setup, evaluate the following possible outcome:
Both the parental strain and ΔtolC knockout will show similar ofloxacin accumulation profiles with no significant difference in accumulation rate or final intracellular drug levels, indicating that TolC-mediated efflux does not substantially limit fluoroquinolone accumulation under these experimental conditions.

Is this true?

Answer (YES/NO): NO